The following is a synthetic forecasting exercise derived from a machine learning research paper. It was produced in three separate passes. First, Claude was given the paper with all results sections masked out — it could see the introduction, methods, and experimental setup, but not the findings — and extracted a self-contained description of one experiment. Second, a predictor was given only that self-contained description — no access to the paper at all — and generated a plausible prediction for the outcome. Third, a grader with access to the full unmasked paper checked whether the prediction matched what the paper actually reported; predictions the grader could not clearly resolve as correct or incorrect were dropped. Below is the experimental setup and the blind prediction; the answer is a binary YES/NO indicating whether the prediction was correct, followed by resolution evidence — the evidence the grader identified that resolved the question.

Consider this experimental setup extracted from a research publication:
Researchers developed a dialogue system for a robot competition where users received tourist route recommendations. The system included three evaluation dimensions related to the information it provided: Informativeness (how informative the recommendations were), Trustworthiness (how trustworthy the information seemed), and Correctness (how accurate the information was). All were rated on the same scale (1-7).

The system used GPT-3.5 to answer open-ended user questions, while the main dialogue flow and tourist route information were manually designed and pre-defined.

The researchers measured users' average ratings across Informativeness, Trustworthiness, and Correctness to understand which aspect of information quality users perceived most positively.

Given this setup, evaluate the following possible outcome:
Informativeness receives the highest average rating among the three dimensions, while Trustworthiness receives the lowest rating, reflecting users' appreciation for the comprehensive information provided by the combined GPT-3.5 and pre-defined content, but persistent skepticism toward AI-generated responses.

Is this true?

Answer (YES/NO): NO